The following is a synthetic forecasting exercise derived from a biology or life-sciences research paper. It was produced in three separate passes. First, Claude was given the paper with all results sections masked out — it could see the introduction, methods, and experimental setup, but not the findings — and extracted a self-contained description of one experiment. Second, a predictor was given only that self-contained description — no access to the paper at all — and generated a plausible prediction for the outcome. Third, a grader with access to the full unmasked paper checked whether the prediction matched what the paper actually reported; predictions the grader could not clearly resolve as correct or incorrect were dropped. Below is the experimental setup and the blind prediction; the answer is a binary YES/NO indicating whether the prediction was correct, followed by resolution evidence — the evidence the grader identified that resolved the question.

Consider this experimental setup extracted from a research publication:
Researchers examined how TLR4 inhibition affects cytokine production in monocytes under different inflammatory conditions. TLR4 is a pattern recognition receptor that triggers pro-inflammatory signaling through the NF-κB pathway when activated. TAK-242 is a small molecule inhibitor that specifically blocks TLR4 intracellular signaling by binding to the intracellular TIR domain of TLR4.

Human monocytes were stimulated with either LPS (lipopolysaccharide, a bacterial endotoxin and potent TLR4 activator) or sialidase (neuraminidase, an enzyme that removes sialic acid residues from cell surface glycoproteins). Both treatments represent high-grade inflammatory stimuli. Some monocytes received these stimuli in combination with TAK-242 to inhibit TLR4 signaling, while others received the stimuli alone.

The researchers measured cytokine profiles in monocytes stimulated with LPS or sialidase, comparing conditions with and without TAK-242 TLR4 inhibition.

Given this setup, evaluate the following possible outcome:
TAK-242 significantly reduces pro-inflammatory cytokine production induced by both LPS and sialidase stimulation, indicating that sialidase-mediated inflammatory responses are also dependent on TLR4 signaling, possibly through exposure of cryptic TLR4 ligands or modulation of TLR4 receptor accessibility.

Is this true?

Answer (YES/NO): YES